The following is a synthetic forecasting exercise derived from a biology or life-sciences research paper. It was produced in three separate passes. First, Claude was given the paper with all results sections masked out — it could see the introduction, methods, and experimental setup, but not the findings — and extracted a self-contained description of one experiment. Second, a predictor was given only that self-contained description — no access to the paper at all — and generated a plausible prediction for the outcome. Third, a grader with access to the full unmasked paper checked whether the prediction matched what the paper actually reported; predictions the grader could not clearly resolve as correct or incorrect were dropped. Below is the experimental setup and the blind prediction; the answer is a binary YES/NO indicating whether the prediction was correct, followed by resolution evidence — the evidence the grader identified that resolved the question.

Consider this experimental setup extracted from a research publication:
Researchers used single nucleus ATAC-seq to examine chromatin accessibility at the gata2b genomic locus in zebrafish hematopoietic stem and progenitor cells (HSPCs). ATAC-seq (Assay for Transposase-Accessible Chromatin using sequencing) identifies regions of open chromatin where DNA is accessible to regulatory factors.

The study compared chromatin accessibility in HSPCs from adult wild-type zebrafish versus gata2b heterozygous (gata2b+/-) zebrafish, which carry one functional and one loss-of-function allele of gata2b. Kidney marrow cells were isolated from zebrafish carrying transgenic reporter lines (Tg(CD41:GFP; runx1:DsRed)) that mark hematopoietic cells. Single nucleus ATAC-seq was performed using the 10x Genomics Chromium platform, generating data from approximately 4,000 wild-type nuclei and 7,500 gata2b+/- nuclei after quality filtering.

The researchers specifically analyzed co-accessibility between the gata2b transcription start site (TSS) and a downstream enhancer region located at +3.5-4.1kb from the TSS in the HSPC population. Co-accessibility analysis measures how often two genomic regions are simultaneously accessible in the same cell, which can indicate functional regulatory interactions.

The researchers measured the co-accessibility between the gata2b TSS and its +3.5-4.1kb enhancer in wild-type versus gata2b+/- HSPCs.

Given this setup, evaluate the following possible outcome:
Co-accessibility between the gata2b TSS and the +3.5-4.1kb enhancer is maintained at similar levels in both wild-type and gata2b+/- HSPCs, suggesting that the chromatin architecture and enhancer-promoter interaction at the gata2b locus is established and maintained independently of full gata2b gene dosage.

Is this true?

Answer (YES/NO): NO